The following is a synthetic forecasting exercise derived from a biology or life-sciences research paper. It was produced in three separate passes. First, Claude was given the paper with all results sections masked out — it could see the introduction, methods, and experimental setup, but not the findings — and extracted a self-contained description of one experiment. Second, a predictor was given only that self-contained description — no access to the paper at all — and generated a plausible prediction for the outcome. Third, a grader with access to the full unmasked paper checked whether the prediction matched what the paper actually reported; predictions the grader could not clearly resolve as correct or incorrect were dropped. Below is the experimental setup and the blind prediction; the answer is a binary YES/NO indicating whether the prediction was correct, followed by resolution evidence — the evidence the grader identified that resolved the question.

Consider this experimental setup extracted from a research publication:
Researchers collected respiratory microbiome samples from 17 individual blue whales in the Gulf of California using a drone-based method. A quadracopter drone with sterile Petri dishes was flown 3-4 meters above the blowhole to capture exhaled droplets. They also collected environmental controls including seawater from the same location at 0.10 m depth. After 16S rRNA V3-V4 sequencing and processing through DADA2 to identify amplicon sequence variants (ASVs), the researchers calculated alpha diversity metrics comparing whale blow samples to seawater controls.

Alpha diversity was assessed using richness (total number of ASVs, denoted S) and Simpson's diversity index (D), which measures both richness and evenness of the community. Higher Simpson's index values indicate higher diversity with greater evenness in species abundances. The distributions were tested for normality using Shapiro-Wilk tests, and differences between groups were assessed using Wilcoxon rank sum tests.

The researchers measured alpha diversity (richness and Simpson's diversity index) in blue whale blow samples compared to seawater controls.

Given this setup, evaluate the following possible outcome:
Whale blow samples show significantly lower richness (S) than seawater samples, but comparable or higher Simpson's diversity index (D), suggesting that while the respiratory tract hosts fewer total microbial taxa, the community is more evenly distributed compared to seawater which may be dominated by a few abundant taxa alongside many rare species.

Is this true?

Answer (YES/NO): NO